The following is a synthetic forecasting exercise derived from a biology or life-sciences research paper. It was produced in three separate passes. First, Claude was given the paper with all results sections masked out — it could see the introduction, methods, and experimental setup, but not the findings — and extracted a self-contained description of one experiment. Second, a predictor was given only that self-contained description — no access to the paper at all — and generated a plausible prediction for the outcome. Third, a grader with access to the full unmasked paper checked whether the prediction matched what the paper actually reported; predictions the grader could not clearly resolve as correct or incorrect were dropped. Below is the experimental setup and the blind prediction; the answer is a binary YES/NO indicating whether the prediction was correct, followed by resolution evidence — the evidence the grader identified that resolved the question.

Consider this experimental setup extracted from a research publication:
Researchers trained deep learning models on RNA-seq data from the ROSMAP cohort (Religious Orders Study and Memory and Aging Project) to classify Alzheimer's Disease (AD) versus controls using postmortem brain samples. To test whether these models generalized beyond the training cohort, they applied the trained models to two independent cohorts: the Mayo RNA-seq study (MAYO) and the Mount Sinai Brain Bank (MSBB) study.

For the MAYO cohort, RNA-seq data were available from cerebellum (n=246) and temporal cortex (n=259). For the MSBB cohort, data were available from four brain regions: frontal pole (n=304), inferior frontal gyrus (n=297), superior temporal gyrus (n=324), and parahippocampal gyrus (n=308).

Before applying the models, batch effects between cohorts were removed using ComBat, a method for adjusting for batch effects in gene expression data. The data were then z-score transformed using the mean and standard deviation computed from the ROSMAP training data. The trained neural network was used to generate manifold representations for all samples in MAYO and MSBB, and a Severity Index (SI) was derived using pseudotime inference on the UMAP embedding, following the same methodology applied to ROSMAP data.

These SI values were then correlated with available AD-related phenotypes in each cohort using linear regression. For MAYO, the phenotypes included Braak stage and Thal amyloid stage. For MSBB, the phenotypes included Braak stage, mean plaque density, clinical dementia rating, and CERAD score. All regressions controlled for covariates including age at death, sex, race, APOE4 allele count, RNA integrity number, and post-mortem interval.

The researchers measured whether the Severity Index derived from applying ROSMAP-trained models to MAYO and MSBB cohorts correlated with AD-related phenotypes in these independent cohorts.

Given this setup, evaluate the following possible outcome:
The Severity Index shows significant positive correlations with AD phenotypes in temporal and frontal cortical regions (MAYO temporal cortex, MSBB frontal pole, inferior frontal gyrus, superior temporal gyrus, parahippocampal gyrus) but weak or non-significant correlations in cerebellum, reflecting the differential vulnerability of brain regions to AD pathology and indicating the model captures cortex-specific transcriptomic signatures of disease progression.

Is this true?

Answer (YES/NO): YES